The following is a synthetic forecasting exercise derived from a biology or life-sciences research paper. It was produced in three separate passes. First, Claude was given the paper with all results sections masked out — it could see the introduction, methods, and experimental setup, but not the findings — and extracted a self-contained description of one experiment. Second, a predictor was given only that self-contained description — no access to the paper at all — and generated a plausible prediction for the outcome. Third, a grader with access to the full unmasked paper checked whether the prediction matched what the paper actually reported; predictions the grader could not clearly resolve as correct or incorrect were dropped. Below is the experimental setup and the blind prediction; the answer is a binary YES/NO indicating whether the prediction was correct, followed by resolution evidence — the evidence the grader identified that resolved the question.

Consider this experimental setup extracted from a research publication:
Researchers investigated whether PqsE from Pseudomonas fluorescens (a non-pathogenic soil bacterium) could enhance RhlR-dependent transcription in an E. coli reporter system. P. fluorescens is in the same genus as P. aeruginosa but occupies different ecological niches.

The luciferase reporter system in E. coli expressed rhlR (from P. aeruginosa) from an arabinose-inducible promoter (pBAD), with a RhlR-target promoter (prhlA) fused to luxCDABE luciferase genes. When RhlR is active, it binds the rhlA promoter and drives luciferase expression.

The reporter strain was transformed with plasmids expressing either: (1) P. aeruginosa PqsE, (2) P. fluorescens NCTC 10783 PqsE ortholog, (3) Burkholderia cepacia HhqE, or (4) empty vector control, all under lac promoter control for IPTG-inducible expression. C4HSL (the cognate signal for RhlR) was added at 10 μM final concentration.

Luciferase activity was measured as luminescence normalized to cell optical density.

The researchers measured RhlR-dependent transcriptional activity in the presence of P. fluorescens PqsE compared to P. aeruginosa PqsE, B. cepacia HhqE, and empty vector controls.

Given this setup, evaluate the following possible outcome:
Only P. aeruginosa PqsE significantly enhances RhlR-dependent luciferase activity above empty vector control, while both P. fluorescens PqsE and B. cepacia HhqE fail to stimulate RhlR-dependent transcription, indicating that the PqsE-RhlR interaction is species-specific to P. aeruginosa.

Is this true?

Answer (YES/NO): NO